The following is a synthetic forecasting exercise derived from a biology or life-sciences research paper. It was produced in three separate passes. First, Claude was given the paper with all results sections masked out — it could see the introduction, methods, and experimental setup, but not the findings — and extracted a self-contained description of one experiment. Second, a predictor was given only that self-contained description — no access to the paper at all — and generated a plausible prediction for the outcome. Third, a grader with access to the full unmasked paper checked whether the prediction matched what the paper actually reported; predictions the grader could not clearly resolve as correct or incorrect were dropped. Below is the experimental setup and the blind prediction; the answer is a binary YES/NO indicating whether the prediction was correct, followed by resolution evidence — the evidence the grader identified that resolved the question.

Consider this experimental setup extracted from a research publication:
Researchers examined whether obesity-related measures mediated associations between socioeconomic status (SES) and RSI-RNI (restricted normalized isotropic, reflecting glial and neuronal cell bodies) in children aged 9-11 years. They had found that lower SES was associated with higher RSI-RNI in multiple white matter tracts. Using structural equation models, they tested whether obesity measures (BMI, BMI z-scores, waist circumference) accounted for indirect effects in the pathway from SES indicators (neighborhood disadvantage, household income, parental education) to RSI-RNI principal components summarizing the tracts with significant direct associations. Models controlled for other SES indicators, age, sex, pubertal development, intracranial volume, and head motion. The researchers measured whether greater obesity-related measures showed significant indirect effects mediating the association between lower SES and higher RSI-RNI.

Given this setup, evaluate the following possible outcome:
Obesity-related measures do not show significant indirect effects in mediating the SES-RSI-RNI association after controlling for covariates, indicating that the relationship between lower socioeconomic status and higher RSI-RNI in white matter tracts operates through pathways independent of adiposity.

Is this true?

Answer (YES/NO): NO